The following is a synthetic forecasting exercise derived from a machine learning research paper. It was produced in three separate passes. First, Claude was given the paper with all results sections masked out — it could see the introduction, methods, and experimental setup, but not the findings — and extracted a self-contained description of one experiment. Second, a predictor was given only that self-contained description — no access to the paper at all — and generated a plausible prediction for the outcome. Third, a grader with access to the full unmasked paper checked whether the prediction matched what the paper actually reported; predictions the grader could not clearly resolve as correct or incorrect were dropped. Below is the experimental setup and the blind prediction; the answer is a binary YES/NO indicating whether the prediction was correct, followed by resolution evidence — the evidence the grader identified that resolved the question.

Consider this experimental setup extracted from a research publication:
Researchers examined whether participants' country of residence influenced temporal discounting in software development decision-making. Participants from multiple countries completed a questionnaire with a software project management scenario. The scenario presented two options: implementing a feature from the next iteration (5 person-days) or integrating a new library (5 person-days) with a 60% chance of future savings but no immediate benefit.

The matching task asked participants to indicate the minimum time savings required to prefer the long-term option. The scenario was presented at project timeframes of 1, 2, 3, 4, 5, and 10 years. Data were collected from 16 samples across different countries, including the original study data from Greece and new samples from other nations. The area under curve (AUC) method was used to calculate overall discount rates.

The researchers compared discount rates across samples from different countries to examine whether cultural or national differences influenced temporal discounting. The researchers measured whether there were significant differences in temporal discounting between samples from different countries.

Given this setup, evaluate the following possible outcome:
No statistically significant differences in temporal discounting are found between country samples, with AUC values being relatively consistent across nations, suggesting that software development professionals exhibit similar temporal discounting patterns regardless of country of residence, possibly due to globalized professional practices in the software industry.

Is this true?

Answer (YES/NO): NO